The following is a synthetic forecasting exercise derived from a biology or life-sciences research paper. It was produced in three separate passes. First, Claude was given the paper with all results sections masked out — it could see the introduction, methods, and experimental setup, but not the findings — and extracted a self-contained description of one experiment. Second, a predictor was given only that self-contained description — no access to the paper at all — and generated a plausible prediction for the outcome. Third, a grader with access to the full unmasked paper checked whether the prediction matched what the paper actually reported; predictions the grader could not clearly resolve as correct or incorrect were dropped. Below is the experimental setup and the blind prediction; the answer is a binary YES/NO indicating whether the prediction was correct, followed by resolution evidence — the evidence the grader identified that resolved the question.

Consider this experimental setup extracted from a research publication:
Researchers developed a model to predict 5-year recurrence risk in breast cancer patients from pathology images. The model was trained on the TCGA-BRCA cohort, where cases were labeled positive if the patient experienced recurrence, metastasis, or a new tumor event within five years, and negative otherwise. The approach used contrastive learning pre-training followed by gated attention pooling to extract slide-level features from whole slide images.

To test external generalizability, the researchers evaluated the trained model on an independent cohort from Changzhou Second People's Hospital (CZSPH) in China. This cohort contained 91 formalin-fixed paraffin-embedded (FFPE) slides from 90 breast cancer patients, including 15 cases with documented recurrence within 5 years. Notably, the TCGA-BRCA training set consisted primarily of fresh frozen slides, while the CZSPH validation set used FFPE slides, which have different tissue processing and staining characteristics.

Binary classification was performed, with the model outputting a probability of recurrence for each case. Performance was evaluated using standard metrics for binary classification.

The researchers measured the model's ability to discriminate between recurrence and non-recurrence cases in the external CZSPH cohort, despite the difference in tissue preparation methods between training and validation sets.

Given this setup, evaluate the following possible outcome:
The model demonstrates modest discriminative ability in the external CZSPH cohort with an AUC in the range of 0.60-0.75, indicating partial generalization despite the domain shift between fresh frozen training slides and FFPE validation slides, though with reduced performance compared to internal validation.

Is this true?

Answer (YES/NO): YES